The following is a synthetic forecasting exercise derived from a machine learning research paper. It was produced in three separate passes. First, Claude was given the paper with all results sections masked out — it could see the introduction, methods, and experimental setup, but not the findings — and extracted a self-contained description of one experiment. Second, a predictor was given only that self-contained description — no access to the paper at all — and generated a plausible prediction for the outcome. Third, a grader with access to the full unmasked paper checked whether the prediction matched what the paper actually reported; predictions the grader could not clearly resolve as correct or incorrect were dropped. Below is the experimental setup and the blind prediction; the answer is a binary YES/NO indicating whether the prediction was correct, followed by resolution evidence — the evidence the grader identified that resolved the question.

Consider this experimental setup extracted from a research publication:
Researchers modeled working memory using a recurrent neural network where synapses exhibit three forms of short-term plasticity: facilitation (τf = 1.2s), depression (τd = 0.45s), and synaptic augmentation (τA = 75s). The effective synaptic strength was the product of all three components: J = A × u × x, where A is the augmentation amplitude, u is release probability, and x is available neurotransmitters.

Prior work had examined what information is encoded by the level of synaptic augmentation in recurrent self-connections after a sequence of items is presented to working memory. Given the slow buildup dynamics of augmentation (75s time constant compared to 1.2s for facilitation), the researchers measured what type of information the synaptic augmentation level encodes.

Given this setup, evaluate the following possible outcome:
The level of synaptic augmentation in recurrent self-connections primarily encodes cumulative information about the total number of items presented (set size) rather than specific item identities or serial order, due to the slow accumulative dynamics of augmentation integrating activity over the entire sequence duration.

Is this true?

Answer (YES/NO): NO